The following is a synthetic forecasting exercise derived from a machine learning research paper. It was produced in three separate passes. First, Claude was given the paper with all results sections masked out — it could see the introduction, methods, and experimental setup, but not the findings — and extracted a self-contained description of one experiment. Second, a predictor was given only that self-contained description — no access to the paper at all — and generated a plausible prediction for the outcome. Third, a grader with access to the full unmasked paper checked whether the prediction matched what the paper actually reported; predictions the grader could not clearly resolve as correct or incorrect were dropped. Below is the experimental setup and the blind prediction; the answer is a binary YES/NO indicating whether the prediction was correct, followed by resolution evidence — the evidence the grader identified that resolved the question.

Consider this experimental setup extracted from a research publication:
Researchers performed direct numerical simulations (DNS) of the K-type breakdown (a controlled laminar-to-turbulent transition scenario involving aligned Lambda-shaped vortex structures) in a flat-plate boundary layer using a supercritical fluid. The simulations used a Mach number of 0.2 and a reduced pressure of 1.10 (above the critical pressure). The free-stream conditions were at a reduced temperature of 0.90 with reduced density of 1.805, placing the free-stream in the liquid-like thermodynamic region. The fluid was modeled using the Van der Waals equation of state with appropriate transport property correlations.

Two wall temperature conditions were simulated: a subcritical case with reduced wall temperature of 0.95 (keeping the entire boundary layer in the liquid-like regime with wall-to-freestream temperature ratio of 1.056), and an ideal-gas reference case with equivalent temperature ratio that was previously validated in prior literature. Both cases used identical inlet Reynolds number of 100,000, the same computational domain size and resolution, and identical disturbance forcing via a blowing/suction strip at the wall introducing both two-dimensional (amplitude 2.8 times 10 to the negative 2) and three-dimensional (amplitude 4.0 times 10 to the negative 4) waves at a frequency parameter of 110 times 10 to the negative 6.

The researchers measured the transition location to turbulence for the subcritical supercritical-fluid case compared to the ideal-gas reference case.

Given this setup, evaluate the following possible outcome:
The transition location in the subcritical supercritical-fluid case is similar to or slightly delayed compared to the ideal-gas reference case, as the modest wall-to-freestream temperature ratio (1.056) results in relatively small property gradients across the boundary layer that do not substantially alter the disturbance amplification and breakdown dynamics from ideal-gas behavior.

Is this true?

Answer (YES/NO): YES